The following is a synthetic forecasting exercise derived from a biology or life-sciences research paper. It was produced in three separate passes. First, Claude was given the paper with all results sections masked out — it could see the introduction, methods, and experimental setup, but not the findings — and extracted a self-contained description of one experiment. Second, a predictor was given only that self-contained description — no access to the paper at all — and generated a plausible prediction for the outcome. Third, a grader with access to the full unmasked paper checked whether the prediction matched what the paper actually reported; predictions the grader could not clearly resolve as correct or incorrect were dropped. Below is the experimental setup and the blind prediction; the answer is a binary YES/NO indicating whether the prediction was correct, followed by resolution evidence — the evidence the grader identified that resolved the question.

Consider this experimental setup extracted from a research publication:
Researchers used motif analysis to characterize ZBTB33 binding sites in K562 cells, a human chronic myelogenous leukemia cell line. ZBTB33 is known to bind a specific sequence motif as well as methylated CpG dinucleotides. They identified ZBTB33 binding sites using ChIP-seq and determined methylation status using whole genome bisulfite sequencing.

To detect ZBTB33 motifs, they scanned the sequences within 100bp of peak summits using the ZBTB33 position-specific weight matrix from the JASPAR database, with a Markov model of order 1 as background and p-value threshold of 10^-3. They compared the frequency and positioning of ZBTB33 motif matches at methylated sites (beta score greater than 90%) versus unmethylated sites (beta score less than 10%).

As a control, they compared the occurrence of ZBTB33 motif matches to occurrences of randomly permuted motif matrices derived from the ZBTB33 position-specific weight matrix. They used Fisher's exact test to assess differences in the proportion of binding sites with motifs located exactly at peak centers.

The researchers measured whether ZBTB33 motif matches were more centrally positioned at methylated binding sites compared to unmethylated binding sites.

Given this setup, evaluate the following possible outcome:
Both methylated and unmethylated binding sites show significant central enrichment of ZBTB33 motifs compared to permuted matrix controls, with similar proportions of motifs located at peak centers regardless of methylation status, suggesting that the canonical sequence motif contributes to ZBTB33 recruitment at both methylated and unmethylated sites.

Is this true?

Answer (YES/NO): NO